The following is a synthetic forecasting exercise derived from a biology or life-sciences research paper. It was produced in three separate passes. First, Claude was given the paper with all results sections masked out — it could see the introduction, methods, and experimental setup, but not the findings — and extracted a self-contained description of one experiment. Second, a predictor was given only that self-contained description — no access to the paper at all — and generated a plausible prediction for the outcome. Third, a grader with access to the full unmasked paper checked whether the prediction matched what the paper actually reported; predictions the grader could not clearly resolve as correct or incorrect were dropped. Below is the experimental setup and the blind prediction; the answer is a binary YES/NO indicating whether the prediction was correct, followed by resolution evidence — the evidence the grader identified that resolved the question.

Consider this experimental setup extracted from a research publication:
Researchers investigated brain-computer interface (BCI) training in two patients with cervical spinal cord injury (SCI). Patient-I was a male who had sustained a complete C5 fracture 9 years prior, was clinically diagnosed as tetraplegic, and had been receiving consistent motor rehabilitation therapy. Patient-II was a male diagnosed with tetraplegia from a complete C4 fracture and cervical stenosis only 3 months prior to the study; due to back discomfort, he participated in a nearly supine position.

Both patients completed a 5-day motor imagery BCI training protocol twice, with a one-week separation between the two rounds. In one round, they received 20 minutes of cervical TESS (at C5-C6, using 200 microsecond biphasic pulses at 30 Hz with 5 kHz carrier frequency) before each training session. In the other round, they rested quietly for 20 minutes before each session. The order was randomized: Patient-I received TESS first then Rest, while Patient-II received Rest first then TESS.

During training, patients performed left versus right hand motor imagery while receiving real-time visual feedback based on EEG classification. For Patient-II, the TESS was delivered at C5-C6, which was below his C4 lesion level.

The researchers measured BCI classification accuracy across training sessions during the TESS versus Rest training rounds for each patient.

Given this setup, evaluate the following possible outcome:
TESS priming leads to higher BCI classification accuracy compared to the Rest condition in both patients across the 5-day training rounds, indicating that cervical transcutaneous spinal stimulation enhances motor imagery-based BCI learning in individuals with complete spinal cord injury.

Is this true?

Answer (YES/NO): NO